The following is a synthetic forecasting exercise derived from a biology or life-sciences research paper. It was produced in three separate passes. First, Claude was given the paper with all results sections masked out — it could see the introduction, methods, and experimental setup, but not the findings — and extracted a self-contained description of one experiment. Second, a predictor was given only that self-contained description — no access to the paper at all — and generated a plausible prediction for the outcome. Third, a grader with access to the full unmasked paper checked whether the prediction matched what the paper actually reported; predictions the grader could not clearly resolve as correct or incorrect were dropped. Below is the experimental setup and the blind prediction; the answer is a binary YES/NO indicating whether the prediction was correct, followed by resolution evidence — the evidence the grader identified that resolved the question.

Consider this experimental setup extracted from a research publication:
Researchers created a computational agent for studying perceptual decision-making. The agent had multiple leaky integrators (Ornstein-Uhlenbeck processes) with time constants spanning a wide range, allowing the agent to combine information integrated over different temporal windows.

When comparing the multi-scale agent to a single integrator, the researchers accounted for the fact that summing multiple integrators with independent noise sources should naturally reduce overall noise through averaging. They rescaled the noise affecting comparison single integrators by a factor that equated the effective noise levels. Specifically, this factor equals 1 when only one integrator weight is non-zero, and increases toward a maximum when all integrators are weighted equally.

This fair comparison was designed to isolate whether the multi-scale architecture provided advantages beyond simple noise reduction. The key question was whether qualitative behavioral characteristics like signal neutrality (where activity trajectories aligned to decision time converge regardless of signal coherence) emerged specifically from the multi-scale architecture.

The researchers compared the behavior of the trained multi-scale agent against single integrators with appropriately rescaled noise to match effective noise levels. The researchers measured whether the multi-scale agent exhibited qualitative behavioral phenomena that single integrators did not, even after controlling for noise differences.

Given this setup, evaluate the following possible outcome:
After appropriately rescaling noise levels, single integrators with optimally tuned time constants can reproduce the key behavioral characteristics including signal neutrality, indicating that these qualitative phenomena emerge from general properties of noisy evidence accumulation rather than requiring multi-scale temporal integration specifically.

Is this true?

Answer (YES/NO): NO